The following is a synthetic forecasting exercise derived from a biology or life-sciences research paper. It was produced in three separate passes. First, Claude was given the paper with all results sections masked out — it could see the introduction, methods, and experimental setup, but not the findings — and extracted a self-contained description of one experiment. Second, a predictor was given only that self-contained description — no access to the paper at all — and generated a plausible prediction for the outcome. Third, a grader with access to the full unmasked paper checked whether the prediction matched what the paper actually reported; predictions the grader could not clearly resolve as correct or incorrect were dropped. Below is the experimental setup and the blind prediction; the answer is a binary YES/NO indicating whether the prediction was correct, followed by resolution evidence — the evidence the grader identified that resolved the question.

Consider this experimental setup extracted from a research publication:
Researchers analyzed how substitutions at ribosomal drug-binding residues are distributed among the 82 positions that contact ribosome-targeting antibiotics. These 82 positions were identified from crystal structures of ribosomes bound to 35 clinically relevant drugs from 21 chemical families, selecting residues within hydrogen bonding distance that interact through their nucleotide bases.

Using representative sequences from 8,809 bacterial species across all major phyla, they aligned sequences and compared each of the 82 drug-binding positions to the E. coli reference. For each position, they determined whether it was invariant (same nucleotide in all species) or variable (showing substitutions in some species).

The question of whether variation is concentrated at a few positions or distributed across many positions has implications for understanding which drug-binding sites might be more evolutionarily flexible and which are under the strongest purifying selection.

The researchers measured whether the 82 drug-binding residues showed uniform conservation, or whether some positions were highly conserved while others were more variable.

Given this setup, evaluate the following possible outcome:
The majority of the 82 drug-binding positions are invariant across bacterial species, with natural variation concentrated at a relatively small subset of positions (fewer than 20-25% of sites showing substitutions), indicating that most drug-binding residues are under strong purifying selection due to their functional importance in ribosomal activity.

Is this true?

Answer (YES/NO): NO